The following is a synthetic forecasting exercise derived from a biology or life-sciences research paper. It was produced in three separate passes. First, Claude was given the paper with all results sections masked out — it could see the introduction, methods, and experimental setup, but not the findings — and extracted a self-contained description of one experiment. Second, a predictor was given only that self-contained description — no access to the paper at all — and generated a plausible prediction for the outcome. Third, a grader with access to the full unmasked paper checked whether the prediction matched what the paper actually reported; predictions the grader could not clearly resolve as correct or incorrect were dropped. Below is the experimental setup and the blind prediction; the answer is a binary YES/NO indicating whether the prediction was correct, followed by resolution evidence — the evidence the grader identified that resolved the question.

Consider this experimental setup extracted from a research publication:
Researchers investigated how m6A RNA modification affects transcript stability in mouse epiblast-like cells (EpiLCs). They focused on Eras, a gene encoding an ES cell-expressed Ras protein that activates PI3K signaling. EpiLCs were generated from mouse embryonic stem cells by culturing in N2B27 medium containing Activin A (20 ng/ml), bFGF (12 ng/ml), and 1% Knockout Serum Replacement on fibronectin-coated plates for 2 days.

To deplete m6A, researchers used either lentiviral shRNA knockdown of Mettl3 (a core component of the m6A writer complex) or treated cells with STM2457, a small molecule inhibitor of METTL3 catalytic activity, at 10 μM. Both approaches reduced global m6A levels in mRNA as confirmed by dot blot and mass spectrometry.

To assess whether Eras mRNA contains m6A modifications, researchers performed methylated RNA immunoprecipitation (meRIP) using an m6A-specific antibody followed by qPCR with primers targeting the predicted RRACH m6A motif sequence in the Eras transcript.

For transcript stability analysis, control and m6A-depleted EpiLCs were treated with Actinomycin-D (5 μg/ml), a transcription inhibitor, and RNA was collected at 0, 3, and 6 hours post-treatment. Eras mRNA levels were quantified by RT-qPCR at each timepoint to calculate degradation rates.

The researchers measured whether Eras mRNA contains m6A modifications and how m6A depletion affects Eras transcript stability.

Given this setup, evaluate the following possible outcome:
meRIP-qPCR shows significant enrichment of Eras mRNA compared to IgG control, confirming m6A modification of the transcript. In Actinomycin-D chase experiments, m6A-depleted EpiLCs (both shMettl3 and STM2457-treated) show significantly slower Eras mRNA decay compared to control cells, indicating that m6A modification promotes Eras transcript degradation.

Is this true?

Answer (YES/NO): YES